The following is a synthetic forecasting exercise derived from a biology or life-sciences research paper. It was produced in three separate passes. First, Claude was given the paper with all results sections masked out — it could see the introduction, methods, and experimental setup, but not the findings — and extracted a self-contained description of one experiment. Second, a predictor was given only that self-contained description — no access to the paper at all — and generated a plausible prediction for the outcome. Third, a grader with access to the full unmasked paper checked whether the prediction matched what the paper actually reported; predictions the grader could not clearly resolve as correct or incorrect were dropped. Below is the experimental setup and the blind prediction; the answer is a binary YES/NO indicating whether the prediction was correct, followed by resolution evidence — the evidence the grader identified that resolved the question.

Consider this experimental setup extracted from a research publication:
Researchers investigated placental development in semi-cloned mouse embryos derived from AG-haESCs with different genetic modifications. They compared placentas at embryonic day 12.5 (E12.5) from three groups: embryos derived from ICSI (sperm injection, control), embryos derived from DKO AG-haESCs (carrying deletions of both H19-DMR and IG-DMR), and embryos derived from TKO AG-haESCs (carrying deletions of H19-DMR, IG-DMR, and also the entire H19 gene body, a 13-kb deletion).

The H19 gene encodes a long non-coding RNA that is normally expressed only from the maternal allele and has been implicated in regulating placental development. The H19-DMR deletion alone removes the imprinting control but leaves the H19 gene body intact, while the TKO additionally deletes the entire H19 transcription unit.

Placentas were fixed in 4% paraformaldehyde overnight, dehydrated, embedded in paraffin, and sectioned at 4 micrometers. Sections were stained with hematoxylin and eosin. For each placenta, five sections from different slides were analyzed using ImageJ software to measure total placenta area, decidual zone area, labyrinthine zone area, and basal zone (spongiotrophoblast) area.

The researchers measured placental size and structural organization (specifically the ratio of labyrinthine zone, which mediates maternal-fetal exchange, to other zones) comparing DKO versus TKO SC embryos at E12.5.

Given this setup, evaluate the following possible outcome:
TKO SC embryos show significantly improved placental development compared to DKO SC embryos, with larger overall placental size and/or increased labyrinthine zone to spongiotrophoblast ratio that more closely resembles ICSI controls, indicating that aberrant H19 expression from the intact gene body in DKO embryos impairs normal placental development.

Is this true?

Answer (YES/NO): NO